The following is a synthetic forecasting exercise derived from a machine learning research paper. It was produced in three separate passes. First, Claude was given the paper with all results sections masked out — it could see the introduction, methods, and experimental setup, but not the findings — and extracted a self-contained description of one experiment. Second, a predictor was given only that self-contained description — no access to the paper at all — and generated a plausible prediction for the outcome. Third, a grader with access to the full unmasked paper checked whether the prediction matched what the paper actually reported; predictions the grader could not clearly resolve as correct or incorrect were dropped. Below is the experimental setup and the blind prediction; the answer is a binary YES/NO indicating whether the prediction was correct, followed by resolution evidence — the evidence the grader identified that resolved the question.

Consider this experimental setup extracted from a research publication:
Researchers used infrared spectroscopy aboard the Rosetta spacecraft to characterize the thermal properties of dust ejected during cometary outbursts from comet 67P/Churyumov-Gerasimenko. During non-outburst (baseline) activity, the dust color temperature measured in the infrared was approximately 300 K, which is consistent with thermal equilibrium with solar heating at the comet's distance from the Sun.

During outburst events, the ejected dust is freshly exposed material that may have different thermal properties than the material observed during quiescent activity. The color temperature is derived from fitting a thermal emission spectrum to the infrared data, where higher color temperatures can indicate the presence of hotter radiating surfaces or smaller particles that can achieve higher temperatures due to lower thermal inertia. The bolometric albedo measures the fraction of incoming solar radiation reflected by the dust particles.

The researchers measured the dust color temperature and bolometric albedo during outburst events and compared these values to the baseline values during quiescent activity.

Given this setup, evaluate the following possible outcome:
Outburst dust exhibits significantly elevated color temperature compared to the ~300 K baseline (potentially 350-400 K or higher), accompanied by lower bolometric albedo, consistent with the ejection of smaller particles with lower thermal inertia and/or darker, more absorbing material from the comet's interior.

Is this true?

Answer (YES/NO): NO